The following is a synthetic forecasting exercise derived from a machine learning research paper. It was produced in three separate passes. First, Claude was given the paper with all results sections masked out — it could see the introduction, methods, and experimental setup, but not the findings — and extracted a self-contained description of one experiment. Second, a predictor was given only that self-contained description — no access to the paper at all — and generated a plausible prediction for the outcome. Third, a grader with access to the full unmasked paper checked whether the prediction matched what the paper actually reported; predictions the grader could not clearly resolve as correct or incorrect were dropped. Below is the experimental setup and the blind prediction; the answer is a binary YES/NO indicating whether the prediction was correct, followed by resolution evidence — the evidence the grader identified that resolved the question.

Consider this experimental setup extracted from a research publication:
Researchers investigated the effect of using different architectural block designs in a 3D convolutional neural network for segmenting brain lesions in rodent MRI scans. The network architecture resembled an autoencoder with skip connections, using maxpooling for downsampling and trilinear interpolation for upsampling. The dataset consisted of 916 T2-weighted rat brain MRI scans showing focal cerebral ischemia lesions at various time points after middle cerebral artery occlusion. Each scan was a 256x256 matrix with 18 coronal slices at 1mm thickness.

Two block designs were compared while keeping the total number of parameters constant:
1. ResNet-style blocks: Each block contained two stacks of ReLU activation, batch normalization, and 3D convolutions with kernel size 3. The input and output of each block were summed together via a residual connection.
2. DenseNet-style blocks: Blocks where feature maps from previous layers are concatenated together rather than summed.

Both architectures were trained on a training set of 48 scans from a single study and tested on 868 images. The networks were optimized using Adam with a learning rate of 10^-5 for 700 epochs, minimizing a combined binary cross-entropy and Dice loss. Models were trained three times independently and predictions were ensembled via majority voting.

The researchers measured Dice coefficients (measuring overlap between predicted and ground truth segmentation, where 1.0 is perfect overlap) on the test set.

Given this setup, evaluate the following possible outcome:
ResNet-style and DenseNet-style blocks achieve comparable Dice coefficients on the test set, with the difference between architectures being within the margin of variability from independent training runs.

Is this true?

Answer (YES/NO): NO